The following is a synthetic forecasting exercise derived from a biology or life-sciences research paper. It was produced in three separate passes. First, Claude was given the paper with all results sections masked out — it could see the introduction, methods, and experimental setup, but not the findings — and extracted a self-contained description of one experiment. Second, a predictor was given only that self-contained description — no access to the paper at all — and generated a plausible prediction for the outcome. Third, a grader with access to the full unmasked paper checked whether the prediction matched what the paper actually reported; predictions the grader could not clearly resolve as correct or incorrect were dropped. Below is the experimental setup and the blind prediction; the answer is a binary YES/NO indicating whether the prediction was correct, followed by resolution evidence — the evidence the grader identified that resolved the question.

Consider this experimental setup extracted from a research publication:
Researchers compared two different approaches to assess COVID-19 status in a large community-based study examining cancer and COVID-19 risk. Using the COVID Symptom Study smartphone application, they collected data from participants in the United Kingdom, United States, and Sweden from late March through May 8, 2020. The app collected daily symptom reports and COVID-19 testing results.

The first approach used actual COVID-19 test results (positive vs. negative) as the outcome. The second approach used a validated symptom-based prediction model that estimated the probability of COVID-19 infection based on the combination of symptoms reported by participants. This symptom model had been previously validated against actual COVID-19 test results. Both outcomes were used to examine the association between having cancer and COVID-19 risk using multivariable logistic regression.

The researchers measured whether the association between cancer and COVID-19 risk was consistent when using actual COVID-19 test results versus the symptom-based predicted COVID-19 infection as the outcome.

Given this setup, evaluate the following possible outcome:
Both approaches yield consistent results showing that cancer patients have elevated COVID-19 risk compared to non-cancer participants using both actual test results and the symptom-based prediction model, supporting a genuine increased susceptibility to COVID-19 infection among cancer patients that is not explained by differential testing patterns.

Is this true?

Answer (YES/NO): YES